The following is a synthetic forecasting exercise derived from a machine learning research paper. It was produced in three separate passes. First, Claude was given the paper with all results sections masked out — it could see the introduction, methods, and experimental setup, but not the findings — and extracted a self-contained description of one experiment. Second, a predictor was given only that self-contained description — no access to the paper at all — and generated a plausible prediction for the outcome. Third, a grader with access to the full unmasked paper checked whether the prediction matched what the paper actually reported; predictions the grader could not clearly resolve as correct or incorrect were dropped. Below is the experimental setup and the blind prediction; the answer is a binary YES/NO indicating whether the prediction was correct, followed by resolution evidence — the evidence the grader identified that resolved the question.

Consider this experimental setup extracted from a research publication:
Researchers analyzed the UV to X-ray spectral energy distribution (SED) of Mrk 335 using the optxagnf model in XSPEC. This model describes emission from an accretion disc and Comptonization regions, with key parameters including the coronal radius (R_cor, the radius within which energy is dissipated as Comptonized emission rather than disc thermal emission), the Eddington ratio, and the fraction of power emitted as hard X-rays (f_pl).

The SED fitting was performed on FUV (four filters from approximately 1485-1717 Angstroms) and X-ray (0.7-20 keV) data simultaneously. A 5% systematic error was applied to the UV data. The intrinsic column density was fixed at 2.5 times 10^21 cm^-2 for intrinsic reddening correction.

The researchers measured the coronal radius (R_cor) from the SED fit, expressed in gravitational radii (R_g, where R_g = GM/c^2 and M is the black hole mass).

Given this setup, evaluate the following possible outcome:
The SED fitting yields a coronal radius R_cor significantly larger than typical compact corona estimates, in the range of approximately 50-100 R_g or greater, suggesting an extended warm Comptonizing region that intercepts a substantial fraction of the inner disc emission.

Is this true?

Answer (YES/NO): NO